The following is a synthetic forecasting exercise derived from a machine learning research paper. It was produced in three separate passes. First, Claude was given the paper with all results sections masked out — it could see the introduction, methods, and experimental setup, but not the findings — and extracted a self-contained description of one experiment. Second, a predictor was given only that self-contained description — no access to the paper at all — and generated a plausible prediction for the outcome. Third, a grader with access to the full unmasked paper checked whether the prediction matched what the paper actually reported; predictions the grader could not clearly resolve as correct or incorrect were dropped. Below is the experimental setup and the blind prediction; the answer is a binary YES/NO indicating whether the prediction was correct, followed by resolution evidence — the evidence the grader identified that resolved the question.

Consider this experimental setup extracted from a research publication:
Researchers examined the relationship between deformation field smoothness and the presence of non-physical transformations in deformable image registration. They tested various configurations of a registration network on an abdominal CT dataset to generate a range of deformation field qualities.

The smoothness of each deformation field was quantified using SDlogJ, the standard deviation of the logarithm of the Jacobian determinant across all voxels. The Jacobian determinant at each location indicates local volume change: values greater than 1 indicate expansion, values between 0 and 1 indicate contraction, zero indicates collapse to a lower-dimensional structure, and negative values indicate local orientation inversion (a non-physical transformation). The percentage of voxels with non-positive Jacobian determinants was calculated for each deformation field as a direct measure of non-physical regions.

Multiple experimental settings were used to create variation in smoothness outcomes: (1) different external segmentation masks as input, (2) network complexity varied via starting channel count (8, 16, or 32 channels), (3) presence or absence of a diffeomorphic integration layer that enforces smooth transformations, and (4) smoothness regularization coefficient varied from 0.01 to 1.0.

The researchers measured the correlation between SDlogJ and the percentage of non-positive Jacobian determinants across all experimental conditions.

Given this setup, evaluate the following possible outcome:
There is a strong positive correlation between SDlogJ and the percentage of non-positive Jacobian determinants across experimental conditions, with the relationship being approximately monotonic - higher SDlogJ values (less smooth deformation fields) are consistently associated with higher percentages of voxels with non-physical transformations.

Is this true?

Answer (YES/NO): YES